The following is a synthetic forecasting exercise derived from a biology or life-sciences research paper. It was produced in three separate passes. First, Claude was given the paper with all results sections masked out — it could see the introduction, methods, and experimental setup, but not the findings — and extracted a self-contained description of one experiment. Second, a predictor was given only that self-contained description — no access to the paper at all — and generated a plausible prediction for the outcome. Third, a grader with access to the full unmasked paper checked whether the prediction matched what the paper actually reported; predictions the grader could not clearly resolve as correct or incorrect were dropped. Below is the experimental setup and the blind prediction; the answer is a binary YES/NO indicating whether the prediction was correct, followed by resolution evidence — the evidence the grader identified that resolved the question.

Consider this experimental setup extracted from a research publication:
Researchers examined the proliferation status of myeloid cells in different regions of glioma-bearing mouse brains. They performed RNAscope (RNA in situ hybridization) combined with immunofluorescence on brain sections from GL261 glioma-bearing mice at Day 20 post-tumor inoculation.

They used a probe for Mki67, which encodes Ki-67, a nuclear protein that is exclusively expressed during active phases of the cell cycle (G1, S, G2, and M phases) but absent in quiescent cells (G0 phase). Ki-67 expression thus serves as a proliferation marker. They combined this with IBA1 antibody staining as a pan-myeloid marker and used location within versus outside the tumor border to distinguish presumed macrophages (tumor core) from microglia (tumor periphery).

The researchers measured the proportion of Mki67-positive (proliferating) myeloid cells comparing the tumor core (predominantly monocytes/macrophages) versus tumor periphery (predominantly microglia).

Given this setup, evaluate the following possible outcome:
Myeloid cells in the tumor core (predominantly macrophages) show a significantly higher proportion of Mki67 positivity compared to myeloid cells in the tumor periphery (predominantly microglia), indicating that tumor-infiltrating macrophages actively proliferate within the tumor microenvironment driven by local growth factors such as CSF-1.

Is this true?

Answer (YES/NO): NO